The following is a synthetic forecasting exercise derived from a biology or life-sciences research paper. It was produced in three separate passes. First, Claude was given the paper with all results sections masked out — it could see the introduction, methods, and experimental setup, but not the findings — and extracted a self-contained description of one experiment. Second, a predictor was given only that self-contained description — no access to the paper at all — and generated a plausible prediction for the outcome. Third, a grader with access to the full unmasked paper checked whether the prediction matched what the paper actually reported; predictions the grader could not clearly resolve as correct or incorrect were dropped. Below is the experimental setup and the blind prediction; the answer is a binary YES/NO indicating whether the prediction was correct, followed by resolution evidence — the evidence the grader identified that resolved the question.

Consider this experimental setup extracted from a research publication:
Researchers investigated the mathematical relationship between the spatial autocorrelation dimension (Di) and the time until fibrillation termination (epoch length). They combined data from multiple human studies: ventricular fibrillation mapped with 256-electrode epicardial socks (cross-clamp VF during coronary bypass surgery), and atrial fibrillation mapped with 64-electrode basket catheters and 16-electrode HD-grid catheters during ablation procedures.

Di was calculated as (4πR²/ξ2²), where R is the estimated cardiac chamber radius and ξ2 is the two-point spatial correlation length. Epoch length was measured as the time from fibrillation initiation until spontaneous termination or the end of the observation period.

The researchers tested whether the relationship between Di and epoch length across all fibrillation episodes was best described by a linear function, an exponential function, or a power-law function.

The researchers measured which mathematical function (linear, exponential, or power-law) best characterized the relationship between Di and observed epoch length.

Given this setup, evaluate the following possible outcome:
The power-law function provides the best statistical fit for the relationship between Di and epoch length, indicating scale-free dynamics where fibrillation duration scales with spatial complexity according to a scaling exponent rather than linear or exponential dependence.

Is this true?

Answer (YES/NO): YES